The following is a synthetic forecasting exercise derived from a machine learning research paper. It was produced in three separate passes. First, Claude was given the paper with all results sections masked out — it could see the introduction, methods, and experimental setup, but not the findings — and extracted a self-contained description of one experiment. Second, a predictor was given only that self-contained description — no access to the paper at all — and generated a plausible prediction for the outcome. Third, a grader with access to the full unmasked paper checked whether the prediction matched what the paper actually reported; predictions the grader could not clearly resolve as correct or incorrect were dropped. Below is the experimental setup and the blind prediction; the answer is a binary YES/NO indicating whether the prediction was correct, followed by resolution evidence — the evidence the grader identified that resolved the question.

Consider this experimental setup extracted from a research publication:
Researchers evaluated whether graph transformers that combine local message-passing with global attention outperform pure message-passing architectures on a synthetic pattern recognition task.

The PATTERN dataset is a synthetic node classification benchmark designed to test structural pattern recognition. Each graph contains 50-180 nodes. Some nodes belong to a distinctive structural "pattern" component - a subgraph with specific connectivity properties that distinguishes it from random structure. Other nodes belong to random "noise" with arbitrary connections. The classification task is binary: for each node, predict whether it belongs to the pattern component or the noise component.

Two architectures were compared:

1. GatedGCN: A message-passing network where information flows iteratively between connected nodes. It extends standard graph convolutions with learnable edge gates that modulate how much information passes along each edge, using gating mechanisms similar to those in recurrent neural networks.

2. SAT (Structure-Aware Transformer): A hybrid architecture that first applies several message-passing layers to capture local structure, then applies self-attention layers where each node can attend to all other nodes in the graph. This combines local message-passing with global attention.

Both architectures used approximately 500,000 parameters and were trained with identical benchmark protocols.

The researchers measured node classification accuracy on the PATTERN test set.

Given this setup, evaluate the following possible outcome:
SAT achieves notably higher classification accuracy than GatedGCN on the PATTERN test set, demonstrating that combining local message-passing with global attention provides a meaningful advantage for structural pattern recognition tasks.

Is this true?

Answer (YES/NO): NO